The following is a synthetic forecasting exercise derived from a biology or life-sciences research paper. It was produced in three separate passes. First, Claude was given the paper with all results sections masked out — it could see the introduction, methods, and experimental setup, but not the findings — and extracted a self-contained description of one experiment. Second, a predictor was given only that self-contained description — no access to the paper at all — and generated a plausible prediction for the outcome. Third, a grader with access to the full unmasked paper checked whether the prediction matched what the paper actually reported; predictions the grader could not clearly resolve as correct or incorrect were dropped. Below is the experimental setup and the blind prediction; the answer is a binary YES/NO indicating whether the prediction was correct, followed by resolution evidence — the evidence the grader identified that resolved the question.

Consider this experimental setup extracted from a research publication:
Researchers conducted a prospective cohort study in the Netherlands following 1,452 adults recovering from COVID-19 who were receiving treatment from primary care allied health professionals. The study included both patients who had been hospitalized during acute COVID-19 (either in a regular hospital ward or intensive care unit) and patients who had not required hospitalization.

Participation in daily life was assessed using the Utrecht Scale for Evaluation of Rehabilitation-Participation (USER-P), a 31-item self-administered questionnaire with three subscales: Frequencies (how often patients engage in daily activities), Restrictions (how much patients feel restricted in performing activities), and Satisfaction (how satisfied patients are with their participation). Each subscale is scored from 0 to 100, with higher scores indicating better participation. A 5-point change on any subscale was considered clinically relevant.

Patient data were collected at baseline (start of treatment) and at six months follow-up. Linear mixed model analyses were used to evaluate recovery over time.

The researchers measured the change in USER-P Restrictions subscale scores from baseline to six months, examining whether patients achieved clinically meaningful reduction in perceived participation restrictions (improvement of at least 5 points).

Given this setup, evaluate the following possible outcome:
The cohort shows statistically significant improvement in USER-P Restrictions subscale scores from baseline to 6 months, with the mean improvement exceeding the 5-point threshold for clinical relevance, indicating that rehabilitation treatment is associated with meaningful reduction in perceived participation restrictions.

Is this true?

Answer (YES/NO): NO